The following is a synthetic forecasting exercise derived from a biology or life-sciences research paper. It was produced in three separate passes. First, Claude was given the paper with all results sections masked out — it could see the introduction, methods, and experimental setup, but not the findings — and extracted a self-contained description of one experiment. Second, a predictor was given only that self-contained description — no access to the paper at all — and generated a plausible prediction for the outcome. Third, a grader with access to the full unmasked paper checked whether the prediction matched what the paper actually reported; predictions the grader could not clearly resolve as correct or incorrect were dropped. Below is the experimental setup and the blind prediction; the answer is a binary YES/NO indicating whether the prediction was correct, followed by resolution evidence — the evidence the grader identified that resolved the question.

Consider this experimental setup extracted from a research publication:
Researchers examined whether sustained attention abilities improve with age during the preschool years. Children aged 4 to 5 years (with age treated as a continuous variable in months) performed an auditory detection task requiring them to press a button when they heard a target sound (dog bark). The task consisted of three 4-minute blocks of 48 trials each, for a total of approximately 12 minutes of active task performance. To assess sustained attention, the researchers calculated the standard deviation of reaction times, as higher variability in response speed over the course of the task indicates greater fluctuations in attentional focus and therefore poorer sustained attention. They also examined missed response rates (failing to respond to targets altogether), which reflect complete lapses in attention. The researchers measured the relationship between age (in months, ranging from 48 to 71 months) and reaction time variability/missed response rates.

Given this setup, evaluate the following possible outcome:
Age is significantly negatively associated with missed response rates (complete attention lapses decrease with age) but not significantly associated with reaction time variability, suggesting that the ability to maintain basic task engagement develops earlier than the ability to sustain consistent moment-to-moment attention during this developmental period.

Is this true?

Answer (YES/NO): NO